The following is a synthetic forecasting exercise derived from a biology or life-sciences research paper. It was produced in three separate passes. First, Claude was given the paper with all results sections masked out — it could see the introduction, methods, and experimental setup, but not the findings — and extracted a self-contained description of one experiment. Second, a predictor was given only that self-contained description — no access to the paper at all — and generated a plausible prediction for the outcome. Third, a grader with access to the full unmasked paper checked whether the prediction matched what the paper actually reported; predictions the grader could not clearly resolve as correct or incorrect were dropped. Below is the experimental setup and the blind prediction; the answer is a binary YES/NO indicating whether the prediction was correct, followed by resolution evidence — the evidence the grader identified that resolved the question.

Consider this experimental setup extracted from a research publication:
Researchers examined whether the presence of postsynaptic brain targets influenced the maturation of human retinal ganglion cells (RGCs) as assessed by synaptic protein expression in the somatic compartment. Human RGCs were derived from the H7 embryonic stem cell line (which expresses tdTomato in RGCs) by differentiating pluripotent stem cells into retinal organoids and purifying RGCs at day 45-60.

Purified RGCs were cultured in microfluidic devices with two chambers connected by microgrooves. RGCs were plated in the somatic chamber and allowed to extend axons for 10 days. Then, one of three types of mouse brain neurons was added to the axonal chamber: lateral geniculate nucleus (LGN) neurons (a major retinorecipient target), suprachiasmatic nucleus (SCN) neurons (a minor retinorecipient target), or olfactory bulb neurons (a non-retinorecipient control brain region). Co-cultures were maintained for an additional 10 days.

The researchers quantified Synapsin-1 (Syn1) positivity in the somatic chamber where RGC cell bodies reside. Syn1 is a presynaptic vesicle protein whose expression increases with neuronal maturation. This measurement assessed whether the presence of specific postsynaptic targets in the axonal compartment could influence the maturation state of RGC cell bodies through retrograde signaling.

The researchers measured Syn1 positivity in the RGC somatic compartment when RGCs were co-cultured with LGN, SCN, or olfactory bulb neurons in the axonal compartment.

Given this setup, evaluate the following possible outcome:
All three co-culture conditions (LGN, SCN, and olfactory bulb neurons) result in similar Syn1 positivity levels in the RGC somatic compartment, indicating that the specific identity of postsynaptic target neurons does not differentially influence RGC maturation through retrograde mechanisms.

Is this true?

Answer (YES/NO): NO